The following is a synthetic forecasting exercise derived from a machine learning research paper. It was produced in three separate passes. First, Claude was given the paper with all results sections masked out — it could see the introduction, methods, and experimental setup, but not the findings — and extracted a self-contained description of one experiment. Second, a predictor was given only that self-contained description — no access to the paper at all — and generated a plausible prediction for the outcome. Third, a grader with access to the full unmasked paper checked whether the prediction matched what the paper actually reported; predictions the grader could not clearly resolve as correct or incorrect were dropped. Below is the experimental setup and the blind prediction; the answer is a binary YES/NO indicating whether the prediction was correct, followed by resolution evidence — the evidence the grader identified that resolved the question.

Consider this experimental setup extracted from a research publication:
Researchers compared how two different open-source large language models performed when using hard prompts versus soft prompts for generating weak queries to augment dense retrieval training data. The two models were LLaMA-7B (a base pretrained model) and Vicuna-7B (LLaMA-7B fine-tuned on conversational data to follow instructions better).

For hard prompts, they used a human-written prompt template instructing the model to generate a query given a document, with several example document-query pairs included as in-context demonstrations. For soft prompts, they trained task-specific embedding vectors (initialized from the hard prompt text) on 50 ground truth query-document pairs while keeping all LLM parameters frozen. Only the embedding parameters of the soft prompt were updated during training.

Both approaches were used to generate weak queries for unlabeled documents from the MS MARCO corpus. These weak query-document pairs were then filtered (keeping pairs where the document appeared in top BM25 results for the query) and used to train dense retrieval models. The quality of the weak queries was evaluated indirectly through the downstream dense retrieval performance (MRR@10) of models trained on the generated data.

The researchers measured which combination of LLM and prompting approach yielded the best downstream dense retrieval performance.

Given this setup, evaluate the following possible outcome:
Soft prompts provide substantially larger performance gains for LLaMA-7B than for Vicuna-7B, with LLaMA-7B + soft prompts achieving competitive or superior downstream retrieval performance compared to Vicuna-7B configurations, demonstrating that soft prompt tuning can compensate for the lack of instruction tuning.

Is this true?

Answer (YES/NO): YES